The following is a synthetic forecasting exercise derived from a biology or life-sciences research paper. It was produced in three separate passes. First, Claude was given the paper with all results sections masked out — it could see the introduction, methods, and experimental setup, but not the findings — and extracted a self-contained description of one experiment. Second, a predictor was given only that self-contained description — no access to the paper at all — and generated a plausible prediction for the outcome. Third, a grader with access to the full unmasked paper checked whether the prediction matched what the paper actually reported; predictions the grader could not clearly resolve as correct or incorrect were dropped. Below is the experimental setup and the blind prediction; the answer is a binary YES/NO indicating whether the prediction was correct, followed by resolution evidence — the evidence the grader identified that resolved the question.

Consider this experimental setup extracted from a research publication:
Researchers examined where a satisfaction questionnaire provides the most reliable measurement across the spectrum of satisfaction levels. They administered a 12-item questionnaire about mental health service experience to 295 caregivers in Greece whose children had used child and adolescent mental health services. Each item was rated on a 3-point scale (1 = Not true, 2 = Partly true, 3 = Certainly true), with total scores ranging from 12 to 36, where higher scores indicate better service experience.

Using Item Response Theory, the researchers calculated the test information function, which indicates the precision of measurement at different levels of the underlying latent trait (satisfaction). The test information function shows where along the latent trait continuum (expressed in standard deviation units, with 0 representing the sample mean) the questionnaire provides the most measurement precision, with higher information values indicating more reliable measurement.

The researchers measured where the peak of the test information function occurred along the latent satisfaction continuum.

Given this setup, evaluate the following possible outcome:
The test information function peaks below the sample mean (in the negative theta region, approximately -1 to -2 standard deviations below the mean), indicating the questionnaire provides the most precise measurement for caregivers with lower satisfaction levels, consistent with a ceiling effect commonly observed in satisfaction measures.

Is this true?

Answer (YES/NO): NO